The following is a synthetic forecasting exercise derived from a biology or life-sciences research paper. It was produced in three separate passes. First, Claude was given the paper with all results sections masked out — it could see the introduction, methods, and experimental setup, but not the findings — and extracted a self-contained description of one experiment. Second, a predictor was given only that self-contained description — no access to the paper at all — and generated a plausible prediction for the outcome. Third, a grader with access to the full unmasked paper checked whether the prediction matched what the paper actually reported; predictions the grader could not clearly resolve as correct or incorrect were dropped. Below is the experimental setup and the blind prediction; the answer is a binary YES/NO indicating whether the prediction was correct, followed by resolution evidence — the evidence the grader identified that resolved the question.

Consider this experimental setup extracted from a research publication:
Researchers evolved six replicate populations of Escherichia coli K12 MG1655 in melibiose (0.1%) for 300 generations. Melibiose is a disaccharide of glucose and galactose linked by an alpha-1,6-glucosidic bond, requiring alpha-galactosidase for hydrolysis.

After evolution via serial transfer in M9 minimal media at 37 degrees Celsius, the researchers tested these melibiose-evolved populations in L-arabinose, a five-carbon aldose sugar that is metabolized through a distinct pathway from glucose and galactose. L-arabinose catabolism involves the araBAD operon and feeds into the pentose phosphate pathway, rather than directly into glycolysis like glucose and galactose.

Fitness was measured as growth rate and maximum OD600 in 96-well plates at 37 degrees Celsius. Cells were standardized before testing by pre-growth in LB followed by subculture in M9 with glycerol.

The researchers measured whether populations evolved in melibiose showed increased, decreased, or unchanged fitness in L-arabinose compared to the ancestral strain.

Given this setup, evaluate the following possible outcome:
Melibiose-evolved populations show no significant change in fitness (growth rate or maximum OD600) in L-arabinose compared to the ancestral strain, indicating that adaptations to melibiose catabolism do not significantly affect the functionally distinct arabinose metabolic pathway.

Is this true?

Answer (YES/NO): NO